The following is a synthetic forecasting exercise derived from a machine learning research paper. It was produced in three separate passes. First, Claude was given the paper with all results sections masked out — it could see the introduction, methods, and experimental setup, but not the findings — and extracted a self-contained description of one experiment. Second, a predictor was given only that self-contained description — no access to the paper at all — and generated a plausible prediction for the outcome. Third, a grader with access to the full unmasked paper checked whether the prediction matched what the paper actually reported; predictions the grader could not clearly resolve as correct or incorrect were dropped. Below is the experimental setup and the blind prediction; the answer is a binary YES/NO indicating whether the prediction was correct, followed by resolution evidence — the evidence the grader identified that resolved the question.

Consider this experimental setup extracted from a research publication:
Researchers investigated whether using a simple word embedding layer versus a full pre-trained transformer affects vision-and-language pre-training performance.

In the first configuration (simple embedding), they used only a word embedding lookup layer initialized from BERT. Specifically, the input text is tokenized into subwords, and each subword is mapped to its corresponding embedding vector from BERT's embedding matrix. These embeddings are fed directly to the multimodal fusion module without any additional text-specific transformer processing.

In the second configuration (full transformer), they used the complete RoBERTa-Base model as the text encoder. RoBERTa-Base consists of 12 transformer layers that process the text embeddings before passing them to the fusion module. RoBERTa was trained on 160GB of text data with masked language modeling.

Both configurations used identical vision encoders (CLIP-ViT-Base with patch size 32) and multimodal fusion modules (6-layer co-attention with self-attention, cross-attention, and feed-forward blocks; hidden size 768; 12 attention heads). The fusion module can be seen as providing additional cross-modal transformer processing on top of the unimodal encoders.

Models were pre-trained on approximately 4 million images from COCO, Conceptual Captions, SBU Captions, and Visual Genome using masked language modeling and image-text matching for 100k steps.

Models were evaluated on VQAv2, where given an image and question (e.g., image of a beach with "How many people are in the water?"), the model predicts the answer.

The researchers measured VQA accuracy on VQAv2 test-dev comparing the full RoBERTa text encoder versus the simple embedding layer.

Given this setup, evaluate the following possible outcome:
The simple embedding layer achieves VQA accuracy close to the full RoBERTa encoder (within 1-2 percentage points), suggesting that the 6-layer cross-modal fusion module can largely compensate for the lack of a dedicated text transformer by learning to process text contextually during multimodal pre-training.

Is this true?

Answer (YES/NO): YES